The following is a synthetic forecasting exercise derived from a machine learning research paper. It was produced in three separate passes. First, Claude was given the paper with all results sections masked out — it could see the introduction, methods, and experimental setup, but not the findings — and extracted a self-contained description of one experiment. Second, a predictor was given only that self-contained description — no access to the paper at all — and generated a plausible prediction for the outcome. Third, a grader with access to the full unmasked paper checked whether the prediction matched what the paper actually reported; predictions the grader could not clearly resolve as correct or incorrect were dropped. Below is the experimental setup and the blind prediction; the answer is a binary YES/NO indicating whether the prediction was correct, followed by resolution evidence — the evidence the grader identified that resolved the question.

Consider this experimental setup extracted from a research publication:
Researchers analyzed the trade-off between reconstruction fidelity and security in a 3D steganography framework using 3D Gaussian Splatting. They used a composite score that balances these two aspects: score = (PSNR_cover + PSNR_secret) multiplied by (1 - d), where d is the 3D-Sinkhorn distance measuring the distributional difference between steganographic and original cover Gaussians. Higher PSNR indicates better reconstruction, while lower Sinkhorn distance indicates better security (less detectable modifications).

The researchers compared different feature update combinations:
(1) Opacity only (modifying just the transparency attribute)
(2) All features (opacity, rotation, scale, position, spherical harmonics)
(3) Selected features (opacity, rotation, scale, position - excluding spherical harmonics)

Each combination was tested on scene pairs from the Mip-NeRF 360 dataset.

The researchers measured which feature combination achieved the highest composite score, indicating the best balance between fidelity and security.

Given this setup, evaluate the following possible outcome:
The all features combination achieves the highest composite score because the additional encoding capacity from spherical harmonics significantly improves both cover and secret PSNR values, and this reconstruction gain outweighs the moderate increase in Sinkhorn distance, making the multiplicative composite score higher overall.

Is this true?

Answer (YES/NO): NO